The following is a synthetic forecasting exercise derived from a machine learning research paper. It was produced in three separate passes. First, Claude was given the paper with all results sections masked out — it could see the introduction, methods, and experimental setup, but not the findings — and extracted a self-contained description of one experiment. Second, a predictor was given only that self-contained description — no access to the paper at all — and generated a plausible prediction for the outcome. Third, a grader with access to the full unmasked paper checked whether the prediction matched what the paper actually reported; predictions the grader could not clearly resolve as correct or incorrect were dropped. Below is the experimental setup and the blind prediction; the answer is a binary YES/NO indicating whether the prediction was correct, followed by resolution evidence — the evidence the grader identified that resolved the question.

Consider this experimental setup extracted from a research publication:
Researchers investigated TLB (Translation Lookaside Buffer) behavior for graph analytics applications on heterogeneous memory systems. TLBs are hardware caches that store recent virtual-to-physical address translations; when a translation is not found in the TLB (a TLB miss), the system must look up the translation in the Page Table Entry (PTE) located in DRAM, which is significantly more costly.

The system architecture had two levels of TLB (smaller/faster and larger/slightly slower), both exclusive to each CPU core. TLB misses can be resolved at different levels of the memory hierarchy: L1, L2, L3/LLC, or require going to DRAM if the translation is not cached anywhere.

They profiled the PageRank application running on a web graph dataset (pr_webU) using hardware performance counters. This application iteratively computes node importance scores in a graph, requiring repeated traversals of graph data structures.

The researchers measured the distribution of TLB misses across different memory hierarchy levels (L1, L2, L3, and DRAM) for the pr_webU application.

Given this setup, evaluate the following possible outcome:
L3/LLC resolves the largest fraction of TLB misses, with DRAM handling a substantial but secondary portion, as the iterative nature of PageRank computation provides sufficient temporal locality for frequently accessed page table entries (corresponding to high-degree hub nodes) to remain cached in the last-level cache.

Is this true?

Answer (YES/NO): NO